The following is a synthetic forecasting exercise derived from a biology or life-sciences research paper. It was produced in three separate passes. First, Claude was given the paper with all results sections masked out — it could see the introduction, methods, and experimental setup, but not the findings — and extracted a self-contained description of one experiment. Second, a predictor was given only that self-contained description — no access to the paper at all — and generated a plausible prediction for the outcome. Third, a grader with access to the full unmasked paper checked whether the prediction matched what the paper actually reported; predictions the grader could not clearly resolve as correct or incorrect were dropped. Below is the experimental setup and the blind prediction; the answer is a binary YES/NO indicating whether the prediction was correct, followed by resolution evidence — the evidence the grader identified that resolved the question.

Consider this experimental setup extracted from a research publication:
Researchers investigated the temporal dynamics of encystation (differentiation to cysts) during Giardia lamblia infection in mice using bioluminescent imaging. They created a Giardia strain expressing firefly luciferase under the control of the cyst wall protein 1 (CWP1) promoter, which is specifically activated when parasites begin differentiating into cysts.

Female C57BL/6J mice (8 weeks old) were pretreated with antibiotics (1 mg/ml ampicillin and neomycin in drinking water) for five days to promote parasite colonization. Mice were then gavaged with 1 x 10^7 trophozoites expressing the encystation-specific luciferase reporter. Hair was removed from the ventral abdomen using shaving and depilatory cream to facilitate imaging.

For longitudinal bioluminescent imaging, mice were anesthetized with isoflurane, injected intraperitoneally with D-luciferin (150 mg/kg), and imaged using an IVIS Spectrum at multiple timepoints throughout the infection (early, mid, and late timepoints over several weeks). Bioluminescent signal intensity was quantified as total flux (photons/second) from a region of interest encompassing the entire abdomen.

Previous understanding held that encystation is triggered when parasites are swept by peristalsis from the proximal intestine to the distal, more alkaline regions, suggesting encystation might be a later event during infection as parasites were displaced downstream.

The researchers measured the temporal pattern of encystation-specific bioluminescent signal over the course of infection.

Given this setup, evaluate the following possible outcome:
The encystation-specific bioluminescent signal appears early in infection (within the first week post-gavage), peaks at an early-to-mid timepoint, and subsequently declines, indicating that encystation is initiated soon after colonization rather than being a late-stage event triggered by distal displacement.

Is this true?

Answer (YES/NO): YES